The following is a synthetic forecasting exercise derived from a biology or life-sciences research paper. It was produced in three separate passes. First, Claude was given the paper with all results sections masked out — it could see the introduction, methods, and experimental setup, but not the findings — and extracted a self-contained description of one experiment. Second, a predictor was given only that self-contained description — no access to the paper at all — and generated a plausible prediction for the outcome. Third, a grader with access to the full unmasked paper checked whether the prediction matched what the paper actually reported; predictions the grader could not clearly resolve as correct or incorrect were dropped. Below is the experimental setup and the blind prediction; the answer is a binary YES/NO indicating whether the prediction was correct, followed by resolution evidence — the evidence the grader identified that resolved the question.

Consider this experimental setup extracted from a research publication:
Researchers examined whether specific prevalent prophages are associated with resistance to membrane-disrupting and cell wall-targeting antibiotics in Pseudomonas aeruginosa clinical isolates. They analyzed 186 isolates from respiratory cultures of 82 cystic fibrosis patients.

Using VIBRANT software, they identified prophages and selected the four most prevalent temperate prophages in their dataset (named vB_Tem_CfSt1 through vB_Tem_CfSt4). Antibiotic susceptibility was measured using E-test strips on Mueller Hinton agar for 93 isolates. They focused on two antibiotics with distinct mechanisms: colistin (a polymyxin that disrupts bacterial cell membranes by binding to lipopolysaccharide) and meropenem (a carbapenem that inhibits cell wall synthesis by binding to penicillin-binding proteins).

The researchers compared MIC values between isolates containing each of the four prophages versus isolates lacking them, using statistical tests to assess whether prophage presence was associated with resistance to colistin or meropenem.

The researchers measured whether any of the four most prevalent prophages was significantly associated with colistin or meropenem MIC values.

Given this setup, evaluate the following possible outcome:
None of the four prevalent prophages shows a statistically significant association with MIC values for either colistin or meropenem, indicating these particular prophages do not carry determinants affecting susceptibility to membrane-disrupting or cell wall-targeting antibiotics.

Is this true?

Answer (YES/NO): YES